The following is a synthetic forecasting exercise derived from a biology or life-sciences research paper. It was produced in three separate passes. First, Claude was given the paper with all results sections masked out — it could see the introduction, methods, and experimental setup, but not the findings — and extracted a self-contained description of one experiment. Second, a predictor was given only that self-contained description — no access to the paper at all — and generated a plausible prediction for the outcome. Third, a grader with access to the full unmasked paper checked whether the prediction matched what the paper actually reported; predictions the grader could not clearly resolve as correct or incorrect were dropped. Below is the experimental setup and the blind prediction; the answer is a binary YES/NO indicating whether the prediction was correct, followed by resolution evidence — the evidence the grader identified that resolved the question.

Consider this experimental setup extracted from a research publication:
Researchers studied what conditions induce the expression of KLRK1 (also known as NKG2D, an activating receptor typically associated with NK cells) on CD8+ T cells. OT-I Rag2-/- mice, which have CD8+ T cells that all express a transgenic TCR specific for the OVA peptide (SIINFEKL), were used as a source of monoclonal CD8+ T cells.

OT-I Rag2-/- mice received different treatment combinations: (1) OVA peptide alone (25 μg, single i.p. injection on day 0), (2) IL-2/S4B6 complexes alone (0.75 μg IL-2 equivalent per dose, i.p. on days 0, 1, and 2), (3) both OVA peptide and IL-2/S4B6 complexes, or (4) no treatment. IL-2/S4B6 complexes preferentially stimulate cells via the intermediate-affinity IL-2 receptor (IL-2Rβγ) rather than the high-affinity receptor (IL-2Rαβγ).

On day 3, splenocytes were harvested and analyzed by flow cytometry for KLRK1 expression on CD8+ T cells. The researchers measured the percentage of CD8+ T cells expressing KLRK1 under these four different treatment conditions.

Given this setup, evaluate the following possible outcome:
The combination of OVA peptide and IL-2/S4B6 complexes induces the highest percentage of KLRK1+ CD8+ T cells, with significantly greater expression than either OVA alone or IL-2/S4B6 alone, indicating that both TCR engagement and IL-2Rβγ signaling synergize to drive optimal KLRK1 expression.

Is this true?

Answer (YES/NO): YES